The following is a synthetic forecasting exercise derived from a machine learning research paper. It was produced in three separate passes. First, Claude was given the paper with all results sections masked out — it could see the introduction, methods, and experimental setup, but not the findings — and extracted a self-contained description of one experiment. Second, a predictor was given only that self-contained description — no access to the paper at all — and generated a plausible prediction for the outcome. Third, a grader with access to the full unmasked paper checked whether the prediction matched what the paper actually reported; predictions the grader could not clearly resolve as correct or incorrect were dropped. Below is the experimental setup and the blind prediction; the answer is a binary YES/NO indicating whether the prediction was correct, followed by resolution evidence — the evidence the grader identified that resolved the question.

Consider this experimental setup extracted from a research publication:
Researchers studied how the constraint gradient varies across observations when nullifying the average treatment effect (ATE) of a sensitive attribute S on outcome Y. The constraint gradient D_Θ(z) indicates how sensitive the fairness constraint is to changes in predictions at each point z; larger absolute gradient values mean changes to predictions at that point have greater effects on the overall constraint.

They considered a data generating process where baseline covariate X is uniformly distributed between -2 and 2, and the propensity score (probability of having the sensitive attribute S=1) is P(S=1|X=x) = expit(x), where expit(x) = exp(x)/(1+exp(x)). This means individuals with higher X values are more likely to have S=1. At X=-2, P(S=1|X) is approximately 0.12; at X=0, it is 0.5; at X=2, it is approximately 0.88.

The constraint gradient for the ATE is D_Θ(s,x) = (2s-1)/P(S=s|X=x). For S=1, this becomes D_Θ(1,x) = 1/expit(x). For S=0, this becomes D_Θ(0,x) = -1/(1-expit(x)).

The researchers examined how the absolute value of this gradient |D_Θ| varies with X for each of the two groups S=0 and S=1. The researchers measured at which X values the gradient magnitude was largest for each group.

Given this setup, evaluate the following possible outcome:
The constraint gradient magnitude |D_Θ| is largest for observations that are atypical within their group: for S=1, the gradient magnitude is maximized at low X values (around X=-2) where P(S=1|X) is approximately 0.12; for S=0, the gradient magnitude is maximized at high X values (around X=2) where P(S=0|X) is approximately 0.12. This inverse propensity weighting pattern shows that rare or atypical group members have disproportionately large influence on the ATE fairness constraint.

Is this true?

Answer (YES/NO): YES